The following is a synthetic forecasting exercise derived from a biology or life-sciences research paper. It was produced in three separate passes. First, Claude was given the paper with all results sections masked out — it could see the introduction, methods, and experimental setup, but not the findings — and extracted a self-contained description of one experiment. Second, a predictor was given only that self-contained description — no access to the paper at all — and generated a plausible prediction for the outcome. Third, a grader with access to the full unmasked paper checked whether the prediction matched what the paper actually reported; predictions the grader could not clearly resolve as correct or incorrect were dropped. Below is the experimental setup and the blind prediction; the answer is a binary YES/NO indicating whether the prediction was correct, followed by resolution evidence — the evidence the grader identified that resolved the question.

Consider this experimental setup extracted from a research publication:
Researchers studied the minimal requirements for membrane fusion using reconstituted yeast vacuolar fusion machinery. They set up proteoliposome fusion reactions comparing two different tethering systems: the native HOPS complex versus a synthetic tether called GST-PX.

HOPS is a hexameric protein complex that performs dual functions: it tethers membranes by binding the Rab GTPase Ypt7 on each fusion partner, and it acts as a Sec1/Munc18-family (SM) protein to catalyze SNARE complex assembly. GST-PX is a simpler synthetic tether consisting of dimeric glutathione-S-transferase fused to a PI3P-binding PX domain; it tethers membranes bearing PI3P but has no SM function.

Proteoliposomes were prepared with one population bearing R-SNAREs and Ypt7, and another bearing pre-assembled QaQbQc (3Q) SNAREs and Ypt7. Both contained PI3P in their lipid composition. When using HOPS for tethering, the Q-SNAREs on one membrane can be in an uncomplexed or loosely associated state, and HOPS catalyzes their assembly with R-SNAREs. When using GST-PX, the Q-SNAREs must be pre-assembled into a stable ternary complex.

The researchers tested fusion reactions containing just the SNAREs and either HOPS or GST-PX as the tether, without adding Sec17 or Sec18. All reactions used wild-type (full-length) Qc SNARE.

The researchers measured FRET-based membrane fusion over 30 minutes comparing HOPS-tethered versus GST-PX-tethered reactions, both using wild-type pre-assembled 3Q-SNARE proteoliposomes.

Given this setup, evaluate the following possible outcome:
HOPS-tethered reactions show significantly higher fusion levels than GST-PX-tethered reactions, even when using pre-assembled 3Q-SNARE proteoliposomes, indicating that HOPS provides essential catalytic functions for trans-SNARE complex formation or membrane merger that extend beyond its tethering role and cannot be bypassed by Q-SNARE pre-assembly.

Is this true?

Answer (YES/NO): NO